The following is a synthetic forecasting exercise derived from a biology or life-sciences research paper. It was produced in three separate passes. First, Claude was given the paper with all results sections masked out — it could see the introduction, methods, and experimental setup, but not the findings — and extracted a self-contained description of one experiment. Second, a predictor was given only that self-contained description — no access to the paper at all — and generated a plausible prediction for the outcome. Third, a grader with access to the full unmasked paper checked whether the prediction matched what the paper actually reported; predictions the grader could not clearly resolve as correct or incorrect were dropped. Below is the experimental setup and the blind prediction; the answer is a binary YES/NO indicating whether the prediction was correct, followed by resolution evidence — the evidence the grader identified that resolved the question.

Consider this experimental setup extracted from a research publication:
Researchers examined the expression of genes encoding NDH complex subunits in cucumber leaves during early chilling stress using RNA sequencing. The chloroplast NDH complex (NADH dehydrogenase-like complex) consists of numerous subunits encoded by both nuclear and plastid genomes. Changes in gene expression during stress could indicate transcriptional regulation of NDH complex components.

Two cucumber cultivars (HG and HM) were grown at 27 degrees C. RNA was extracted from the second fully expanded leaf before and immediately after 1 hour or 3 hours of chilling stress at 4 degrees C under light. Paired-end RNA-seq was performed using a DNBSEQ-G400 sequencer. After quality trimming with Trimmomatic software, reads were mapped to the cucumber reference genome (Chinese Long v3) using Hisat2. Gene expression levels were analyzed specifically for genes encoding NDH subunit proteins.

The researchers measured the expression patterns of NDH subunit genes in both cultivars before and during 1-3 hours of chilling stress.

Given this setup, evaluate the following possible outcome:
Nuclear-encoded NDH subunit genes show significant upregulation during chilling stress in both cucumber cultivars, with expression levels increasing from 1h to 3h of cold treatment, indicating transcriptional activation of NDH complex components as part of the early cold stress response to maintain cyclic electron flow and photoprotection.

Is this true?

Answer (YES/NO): NO